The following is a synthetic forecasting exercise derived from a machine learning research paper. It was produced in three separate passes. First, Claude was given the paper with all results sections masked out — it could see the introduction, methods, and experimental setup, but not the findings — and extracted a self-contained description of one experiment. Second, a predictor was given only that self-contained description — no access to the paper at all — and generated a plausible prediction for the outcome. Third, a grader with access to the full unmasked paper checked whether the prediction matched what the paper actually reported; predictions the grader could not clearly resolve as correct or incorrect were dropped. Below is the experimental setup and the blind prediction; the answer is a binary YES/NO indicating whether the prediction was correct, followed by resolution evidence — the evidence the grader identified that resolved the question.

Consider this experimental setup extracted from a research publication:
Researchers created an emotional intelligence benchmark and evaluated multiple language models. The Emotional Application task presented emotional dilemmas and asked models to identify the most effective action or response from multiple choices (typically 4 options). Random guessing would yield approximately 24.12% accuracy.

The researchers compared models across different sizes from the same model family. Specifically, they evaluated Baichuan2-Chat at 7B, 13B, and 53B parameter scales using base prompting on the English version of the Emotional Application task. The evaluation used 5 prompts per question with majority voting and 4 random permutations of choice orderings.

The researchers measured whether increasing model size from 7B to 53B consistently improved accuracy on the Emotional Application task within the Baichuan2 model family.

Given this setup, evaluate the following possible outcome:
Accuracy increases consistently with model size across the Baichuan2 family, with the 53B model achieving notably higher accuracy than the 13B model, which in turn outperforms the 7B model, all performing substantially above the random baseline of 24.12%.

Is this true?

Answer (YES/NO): NO